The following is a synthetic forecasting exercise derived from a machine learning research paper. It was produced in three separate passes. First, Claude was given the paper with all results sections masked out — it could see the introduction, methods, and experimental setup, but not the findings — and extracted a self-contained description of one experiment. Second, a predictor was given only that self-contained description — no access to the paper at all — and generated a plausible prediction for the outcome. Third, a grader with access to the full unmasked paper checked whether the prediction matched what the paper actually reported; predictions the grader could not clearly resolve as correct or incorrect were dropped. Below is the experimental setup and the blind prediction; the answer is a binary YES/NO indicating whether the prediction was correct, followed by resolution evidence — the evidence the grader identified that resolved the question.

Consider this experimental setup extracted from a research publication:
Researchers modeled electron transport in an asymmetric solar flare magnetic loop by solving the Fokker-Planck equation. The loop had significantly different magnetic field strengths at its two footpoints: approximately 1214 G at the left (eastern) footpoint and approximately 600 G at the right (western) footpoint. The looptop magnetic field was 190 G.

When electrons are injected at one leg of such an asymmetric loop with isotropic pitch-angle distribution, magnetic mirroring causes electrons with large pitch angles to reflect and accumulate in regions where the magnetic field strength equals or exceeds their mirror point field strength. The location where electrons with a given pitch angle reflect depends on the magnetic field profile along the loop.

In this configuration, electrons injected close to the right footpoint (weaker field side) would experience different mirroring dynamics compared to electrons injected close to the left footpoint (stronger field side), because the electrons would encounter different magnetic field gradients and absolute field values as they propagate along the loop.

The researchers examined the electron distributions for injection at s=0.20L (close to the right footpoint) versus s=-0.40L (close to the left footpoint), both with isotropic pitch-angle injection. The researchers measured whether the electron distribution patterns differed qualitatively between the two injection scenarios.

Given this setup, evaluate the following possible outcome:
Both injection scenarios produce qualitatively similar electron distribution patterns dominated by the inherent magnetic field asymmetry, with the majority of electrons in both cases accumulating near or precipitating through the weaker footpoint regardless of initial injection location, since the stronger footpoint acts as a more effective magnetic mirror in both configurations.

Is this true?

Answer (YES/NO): NO